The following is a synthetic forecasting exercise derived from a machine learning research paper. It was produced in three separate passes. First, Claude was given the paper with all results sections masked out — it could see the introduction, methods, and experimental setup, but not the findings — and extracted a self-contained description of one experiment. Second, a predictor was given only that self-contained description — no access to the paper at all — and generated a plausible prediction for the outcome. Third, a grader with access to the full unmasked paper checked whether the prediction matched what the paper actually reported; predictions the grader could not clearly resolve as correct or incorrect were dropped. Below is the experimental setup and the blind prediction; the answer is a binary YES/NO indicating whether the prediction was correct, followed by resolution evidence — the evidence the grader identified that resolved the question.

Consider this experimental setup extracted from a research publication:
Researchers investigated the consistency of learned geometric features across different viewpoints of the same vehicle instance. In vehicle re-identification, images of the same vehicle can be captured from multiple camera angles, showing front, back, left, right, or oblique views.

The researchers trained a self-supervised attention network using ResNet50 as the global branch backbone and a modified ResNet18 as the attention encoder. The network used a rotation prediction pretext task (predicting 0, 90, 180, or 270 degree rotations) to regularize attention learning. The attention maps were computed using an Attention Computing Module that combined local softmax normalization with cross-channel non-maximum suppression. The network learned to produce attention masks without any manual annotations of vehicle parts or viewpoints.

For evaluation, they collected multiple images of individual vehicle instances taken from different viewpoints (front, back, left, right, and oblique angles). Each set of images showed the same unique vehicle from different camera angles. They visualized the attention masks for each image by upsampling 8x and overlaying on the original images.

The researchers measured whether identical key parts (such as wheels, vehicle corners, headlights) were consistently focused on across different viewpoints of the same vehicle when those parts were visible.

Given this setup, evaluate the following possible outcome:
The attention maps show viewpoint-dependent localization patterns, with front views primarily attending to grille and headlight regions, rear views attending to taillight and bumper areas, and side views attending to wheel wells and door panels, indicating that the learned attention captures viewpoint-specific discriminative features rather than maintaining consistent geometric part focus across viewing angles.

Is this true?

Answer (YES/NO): NO